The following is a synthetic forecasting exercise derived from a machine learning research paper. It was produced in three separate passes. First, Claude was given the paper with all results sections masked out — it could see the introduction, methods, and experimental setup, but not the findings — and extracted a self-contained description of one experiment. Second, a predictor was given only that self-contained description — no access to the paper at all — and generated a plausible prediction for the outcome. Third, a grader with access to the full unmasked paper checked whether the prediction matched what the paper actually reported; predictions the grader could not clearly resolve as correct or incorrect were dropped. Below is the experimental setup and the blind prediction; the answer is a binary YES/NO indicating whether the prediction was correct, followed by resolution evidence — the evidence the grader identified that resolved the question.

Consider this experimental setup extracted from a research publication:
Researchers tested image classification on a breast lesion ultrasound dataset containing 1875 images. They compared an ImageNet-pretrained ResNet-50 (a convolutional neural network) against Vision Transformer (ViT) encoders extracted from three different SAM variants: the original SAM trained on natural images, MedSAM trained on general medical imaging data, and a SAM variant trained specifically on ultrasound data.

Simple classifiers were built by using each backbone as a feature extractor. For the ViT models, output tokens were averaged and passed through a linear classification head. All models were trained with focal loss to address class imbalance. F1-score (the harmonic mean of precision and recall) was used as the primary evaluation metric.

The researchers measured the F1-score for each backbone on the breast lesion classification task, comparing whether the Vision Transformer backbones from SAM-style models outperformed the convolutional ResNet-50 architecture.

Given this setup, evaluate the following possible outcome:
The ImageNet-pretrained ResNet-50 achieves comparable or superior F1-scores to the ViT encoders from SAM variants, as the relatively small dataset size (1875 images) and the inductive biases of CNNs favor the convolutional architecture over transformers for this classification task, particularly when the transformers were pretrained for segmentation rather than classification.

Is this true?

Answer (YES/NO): NO